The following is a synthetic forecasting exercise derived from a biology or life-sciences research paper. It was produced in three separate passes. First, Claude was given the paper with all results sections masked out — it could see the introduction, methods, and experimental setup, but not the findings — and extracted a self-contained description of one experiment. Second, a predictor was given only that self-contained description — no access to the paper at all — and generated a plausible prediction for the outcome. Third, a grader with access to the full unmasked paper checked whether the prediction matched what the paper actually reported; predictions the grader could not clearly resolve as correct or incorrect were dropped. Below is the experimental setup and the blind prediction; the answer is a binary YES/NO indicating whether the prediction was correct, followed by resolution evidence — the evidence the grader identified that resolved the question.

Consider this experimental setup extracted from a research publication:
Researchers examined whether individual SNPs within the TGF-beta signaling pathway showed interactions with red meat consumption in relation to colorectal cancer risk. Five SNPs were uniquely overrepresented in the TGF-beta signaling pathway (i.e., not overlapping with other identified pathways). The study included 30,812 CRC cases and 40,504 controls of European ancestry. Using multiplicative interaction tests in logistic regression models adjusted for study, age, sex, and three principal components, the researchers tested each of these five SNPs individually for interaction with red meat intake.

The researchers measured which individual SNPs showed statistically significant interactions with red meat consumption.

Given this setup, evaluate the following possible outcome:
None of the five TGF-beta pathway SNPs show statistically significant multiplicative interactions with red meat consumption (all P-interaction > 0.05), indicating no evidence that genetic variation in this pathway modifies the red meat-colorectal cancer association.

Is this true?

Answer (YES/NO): NO